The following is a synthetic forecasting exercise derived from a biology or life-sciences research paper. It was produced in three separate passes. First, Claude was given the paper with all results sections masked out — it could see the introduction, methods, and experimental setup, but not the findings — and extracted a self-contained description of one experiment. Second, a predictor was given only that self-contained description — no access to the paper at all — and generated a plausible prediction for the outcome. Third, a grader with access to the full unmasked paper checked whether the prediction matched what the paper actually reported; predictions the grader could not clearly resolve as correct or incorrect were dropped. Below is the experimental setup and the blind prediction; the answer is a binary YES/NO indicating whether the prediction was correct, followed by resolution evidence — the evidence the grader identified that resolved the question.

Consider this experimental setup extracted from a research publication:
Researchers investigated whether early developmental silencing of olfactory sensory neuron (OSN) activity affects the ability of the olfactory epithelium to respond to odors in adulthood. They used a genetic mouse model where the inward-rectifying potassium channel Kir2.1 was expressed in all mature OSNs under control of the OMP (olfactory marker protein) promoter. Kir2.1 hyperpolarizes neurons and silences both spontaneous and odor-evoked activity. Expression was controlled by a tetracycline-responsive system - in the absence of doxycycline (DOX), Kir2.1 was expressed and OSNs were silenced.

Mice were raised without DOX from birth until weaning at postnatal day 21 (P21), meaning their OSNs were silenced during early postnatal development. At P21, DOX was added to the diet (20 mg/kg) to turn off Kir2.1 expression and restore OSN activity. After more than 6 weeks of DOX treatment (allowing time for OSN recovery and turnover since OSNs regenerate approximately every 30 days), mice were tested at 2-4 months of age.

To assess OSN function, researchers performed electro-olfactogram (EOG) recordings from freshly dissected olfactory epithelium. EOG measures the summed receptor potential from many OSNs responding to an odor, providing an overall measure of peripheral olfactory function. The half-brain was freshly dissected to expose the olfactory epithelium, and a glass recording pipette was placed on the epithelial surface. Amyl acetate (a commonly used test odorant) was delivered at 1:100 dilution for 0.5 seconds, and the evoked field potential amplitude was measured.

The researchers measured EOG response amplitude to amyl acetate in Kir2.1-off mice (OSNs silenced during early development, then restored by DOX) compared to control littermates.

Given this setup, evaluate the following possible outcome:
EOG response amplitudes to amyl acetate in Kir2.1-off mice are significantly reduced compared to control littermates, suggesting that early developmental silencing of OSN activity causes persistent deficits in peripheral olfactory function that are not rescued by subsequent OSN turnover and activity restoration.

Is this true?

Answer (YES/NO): NO